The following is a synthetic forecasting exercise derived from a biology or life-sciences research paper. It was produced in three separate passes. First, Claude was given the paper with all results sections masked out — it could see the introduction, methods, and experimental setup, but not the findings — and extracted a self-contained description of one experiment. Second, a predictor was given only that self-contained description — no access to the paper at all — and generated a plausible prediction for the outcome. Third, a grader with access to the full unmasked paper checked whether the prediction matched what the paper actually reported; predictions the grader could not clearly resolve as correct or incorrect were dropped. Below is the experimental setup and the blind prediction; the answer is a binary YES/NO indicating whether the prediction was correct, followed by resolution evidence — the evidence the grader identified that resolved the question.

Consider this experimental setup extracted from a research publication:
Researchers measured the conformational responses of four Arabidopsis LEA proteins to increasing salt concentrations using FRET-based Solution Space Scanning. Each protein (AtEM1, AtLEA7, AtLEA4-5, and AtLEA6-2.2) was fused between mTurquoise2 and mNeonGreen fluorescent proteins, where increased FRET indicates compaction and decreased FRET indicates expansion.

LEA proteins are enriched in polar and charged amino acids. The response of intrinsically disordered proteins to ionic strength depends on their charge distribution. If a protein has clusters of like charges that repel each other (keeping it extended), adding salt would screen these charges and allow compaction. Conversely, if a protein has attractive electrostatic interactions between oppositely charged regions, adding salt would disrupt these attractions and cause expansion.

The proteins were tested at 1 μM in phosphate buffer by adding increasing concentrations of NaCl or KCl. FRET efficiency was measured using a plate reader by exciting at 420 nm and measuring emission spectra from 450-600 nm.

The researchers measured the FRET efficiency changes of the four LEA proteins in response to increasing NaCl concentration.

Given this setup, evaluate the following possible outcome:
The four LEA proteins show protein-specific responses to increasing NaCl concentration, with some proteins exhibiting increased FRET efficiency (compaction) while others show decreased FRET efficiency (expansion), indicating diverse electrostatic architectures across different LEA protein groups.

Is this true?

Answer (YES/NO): NO